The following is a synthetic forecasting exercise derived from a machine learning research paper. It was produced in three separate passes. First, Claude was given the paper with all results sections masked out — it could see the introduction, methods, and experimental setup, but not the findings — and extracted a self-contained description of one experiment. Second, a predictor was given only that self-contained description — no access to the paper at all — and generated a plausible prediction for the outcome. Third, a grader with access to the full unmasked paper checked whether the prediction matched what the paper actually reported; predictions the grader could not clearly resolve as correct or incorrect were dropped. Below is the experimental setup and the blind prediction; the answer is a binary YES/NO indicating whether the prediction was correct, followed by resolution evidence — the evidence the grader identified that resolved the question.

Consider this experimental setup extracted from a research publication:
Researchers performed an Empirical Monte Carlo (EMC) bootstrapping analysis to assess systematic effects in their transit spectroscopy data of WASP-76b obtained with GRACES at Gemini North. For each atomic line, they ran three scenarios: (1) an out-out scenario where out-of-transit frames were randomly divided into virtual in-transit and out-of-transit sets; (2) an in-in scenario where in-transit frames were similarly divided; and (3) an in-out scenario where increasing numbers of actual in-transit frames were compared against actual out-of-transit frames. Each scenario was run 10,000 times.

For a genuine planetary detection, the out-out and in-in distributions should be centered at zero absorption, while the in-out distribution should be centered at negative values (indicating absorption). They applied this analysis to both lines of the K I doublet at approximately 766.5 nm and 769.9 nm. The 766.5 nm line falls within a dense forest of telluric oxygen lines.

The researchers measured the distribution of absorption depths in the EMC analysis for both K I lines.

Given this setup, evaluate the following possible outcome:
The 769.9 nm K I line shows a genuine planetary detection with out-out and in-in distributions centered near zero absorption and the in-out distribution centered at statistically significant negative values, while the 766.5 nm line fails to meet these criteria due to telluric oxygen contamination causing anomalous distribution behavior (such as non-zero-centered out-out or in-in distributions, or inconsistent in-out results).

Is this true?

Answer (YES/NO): NO